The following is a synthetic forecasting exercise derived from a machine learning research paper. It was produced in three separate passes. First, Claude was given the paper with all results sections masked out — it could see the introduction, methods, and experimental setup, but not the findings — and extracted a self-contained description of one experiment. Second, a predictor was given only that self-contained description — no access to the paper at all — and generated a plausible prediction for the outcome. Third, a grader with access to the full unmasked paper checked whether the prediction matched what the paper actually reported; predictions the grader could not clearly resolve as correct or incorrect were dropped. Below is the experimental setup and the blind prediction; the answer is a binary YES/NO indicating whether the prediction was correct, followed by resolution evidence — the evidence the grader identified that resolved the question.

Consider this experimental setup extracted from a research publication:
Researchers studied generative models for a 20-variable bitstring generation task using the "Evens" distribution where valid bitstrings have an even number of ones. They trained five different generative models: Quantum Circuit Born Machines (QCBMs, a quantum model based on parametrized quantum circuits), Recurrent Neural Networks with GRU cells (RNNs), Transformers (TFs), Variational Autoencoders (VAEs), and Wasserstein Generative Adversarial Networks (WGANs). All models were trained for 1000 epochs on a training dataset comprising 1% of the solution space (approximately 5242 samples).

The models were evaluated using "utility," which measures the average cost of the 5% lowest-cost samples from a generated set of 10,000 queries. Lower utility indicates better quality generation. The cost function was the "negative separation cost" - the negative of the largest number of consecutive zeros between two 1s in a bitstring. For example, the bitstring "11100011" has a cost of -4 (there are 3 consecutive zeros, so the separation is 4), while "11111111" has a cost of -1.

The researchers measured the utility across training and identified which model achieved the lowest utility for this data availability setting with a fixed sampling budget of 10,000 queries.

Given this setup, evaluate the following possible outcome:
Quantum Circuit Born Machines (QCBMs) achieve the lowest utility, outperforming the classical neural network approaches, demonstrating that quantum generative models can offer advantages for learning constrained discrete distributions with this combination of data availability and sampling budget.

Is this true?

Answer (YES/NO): NO